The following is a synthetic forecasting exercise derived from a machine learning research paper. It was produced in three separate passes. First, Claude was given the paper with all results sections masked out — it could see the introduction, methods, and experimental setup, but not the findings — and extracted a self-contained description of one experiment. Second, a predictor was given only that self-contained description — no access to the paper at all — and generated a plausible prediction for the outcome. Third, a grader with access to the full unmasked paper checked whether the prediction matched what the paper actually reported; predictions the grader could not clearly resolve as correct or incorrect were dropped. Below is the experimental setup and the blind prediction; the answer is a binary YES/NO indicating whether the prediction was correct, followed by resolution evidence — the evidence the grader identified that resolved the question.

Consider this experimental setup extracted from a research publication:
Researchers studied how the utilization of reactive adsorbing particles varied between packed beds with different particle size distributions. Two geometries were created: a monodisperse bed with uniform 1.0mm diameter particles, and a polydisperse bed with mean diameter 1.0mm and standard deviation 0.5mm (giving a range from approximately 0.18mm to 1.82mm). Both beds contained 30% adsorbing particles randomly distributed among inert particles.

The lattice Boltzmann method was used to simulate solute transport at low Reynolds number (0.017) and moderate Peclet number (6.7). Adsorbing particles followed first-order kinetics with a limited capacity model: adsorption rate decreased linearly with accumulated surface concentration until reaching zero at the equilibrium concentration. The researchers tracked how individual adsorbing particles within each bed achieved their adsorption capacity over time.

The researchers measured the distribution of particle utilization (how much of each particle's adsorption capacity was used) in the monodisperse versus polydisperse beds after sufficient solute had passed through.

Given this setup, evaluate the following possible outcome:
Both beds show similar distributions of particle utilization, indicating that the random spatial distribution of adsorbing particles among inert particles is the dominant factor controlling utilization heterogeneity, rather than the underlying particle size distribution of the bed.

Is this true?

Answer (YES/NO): NO